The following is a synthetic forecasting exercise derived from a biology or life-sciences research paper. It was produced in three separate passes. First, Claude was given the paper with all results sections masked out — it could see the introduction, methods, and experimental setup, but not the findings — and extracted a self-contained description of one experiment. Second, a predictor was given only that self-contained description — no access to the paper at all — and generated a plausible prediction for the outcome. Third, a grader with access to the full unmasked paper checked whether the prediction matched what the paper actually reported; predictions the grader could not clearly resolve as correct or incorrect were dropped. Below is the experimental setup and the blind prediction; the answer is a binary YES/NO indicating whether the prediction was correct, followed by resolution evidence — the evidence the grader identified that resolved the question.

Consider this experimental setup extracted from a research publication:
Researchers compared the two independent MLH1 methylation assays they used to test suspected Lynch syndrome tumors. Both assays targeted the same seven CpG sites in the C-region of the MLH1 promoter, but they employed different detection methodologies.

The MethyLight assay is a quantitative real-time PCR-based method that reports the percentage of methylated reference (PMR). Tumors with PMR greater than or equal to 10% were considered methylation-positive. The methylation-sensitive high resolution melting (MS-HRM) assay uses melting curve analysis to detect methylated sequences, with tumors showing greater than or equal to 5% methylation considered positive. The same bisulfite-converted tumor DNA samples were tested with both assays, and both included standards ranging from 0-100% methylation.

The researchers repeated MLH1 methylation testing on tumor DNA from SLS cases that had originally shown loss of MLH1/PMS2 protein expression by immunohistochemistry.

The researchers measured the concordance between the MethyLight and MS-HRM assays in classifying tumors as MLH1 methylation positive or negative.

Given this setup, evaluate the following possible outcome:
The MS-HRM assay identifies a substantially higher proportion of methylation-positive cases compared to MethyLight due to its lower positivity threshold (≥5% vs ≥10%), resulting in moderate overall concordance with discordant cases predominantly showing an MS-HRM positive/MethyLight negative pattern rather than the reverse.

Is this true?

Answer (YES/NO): NO